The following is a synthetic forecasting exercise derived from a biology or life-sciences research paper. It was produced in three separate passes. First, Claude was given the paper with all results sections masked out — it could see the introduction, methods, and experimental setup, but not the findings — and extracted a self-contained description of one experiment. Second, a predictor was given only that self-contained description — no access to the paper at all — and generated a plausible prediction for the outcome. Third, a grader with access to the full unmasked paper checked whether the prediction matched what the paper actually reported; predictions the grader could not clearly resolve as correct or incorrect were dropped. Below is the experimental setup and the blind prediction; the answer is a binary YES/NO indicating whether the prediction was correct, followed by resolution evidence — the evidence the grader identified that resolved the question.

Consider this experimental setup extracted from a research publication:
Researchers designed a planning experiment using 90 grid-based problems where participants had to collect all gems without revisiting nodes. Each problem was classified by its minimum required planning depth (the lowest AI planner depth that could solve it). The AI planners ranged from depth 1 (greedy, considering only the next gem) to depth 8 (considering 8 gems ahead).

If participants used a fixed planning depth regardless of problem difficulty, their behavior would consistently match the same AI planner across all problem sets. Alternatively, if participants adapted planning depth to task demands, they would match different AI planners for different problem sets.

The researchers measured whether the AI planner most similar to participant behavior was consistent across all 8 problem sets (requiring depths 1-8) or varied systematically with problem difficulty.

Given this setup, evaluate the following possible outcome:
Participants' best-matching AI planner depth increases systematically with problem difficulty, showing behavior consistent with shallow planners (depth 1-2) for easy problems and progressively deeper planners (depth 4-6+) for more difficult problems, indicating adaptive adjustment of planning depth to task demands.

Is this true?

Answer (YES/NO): NO